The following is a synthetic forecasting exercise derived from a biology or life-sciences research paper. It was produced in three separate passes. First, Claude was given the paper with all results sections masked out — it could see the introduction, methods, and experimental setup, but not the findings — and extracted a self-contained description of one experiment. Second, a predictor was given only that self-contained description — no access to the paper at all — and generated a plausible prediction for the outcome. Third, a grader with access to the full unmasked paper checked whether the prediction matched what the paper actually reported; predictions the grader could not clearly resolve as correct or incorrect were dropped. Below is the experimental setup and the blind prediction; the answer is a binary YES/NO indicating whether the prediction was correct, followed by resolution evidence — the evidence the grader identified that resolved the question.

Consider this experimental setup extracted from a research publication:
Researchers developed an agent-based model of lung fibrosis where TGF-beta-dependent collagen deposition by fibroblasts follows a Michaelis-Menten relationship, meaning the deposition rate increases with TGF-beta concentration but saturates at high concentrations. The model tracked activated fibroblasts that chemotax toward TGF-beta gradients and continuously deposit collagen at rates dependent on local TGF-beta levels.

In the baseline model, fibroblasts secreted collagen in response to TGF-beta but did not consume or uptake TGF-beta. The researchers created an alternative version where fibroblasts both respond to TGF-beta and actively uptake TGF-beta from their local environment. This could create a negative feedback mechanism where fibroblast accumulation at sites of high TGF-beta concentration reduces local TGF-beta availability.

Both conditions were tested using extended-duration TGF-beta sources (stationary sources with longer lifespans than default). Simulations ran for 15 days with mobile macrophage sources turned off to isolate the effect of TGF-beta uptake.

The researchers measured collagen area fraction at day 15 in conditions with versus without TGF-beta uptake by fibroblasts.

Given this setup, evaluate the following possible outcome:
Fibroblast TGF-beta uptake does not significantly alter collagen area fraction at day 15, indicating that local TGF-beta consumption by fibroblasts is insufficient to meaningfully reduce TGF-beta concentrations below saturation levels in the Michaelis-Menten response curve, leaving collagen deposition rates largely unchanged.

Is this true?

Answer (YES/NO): NO